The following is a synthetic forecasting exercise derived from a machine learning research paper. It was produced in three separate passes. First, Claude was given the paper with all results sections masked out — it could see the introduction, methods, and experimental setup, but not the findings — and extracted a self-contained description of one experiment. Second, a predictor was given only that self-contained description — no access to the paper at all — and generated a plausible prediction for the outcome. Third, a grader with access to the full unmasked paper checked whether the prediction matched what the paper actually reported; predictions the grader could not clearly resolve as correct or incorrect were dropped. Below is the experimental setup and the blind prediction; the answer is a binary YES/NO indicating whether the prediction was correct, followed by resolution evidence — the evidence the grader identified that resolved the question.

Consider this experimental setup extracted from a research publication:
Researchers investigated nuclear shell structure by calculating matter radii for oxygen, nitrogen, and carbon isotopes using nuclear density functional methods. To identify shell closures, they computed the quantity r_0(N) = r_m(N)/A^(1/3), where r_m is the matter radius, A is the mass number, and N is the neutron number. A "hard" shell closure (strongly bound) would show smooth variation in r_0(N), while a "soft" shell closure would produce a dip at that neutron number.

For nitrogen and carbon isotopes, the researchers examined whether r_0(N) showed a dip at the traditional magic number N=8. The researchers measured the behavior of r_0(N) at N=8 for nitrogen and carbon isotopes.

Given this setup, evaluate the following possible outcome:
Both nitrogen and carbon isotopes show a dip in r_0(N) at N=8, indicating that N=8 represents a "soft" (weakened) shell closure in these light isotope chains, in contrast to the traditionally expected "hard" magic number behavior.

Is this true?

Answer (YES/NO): YES